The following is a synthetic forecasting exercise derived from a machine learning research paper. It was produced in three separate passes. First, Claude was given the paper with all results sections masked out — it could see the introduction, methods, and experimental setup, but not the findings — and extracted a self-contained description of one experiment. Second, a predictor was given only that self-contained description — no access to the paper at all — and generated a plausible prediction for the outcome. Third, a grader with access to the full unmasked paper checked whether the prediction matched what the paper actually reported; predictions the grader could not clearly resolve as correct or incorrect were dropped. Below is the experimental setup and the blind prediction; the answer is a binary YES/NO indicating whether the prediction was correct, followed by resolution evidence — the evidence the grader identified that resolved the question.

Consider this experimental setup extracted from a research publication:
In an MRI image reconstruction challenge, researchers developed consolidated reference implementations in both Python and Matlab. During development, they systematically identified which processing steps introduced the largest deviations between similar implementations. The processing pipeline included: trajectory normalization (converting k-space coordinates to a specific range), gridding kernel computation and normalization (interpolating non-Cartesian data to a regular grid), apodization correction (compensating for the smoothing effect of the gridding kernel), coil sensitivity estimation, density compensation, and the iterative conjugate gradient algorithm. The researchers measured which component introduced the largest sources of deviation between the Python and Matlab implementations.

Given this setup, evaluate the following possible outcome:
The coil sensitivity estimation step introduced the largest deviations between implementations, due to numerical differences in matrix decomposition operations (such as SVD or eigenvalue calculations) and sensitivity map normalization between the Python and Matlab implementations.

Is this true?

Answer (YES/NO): NO